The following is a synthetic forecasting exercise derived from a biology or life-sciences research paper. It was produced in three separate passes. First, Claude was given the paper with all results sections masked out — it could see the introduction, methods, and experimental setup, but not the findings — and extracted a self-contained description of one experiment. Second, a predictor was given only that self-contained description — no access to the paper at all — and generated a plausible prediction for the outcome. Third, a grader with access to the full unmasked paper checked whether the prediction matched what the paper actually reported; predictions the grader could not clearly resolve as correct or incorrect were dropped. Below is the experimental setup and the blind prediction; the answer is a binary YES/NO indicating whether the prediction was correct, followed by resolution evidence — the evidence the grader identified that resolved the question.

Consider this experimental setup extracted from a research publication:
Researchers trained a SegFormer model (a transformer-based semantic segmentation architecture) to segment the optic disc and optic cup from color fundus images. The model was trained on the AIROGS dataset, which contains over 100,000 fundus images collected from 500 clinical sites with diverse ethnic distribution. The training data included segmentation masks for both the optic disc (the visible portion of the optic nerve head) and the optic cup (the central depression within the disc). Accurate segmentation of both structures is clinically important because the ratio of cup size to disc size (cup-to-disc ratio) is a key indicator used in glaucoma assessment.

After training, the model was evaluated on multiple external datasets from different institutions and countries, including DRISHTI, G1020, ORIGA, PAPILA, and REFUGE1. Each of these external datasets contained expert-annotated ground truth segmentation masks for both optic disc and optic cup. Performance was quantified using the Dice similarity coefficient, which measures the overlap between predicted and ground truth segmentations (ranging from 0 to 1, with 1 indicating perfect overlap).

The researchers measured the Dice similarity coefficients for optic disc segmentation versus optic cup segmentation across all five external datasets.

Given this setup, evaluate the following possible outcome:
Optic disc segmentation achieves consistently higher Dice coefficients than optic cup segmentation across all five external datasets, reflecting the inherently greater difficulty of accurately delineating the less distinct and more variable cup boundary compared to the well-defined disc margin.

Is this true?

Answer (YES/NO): YES